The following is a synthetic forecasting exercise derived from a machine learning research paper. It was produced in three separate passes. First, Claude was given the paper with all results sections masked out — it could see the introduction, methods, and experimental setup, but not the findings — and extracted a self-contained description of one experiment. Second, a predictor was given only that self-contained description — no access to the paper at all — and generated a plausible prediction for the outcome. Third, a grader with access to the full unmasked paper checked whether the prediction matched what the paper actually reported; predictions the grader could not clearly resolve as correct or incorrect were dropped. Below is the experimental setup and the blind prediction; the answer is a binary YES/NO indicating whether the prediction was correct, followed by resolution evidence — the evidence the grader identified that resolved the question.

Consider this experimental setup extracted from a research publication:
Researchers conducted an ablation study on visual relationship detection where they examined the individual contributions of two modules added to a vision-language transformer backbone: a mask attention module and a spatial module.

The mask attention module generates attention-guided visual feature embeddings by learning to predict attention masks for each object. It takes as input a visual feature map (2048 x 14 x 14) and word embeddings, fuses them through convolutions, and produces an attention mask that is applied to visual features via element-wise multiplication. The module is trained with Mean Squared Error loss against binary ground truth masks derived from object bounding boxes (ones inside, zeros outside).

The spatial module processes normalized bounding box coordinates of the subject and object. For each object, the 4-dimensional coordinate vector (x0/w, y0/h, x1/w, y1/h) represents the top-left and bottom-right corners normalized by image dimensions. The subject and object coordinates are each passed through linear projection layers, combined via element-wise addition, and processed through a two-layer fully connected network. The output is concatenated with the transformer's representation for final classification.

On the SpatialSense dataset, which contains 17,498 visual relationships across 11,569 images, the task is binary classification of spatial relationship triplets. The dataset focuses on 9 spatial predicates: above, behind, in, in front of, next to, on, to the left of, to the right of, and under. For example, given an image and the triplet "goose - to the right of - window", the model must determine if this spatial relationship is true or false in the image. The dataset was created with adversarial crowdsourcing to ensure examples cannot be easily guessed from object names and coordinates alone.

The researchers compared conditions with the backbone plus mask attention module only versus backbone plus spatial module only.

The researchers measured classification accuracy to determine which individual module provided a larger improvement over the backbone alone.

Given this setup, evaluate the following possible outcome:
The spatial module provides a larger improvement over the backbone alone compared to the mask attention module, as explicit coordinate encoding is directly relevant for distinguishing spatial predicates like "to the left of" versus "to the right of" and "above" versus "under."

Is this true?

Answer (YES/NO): YES